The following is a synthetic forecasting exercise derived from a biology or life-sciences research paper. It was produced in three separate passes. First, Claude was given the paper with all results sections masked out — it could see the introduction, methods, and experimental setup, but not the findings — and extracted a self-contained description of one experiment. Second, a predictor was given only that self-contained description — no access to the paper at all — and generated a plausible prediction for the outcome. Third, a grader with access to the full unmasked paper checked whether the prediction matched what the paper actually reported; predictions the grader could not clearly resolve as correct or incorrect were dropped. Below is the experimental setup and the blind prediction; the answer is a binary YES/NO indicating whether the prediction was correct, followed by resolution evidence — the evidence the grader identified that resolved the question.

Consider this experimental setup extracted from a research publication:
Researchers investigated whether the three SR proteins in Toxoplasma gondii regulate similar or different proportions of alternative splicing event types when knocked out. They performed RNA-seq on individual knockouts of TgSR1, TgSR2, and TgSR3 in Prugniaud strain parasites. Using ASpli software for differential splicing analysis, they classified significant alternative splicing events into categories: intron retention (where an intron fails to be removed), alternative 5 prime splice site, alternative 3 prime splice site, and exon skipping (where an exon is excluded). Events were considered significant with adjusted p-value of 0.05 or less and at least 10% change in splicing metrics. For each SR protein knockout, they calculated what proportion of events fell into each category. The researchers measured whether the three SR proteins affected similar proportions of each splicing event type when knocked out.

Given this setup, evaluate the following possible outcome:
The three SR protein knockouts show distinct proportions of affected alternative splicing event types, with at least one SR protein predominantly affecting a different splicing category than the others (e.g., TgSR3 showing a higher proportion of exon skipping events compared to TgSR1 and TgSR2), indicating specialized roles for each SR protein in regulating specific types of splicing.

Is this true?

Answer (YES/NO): NO